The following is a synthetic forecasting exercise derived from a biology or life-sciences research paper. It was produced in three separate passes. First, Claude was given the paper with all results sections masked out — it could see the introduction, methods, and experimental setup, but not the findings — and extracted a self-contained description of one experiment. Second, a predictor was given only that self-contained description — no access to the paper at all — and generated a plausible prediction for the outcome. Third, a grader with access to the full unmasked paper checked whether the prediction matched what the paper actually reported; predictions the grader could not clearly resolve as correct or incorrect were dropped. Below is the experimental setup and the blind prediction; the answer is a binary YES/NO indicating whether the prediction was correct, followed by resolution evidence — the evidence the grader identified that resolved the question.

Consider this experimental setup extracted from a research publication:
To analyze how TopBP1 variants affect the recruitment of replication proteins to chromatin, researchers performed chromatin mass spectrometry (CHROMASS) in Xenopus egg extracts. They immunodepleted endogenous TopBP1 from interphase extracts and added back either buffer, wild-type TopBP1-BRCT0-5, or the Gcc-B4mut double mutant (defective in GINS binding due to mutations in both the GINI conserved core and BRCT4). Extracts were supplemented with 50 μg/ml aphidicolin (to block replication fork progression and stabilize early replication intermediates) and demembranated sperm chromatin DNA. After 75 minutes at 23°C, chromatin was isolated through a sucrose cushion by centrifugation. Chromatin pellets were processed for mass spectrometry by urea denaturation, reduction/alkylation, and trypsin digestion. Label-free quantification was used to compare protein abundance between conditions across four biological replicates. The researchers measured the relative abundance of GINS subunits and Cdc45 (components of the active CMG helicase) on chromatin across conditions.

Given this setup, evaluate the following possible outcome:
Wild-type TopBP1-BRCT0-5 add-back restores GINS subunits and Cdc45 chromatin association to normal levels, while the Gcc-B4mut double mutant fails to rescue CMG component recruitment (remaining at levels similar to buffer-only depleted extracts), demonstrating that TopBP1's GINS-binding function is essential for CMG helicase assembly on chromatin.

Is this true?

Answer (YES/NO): YES